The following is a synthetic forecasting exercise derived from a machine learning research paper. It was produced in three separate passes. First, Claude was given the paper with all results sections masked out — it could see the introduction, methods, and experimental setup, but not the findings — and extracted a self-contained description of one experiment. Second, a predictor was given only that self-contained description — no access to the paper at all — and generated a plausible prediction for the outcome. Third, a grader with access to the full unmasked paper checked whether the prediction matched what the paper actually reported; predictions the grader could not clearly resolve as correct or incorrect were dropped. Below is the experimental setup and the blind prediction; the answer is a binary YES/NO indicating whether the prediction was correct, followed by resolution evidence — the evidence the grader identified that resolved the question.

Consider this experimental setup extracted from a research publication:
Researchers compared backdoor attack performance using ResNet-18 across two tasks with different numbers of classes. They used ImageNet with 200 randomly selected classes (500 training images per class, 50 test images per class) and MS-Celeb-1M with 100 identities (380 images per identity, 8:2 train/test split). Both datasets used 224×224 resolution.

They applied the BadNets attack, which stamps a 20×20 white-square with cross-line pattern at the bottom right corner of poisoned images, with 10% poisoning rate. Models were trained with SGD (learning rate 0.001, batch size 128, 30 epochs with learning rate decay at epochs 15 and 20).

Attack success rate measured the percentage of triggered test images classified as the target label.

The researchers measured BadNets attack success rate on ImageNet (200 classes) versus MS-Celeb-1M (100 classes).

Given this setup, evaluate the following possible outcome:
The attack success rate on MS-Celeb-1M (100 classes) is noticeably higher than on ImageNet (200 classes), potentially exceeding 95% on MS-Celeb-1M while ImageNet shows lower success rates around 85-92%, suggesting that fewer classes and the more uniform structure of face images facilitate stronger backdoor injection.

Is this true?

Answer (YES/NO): NO